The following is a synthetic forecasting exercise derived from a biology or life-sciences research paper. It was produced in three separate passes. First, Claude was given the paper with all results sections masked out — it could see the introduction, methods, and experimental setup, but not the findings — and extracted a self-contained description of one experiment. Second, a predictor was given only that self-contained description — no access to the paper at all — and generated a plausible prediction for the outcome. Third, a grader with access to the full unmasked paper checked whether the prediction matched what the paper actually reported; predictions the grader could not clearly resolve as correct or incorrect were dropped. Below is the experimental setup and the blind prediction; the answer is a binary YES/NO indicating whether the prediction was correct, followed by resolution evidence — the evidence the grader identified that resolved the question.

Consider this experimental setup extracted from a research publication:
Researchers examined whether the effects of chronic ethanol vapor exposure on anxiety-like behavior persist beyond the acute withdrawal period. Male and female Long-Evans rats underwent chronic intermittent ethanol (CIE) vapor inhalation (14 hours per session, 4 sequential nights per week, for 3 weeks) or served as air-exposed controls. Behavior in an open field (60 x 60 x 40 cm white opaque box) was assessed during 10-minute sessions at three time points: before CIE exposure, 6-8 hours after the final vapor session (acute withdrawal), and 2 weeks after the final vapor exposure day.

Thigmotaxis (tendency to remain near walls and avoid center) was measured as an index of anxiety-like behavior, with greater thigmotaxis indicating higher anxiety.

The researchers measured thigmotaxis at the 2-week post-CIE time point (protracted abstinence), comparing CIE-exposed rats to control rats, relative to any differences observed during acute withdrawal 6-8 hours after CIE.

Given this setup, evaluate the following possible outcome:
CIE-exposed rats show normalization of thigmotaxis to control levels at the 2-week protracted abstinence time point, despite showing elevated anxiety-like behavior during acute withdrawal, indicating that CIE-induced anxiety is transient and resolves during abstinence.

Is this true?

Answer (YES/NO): NO